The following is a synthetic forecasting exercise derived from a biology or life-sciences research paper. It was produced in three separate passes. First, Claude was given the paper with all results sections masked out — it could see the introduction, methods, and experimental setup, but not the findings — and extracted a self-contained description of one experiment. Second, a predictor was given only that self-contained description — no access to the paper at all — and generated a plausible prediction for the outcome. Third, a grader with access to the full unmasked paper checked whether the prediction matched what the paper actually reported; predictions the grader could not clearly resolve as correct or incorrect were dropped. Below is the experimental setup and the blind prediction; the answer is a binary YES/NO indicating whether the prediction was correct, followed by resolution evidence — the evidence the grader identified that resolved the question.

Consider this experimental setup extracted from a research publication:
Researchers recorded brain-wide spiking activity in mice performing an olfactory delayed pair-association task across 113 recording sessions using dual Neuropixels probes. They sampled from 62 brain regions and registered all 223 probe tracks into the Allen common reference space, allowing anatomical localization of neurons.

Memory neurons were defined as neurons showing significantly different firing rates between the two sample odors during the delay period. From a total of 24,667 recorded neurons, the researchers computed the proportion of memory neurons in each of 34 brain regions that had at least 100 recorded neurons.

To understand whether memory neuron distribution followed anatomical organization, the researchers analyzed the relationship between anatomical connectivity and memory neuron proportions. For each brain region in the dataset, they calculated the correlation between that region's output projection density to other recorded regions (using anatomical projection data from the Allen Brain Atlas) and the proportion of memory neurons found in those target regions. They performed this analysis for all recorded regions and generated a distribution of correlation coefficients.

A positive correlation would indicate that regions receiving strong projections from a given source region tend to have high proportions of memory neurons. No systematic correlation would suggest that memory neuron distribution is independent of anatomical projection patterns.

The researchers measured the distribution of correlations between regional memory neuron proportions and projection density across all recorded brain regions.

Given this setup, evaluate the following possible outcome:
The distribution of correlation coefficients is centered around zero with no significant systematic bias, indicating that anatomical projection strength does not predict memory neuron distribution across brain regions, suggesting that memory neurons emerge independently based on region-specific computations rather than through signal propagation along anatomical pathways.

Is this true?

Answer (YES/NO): NO